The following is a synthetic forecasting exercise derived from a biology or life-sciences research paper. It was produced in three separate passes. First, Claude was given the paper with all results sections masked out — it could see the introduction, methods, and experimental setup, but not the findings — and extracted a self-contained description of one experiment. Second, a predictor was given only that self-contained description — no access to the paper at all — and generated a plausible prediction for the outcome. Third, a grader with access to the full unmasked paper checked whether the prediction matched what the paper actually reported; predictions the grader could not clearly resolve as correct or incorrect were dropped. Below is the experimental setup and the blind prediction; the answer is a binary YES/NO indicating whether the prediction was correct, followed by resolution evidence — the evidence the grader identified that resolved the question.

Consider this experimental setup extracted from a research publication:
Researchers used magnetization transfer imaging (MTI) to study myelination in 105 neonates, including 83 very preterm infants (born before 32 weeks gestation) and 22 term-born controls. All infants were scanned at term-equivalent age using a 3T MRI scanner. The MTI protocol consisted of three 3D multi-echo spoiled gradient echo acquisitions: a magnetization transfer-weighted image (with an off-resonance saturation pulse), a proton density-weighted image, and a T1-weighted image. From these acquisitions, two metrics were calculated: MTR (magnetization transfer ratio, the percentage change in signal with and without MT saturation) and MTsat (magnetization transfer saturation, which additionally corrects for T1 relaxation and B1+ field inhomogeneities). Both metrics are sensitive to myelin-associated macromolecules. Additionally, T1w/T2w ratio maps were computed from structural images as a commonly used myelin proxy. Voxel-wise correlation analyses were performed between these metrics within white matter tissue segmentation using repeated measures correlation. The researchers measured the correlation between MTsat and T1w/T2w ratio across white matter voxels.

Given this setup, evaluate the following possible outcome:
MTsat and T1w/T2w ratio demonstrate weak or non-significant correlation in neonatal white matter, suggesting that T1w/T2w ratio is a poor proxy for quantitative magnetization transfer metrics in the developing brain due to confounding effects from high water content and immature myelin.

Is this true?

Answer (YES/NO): NO